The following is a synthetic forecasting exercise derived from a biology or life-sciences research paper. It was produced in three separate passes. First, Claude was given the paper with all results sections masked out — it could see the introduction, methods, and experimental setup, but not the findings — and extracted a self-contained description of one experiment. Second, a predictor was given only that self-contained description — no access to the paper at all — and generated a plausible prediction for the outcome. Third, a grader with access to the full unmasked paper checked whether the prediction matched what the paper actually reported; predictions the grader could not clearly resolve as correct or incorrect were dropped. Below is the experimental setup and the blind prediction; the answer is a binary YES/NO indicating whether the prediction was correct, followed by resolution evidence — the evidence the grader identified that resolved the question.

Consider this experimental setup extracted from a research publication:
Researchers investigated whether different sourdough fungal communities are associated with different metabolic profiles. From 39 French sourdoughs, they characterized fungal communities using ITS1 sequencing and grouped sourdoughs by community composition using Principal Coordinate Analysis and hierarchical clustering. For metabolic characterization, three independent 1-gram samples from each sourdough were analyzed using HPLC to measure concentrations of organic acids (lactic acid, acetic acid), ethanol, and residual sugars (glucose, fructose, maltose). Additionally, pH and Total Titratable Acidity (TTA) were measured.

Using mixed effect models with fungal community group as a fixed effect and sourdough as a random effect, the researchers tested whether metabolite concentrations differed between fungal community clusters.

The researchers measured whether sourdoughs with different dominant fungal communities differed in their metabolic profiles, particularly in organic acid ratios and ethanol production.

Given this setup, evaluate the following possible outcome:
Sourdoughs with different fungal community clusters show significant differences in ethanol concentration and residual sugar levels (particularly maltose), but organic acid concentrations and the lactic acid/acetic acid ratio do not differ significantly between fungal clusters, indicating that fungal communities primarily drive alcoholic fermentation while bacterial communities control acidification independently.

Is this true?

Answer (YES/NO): NO